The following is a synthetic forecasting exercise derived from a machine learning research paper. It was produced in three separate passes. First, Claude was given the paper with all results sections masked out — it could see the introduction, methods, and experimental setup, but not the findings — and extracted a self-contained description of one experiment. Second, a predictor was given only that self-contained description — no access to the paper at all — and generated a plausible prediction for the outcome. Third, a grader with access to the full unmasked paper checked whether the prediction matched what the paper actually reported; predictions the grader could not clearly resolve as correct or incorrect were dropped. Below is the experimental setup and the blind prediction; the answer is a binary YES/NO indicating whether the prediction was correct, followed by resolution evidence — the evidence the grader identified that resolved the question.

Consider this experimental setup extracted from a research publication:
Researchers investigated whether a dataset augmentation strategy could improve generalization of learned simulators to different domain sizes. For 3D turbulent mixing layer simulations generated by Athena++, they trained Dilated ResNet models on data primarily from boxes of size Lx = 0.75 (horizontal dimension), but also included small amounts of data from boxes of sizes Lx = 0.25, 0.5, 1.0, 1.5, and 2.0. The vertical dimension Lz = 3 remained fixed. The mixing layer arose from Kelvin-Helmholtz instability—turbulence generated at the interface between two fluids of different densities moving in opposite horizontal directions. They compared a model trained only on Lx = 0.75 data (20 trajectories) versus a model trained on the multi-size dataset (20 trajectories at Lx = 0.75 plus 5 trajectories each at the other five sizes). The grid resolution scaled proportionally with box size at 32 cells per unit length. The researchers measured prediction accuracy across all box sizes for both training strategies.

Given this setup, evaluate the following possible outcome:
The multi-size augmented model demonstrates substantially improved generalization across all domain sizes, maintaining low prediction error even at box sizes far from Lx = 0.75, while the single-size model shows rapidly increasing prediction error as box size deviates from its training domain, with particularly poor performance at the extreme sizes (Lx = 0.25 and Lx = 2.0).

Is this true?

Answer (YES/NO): NO